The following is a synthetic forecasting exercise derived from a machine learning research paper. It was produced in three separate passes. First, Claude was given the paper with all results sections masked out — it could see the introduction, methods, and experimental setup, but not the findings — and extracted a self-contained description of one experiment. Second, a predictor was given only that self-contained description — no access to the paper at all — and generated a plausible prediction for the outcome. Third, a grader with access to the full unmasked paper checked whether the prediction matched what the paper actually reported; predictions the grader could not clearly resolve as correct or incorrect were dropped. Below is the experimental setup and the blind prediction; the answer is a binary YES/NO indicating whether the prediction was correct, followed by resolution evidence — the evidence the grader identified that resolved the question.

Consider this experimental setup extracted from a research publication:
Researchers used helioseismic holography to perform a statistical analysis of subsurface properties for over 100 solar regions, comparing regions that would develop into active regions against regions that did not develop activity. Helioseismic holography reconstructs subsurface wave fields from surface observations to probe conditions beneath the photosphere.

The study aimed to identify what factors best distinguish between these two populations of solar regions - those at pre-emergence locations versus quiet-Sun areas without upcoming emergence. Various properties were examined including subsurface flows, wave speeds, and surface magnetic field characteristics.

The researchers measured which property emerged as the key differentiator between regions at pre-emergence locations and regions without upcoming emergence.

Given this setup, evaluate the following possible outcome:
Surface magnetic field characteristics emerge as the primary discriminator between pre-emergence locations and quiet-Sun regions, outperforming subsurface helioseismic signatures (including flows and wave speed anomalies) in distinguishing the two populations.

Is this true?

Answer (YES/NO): YES